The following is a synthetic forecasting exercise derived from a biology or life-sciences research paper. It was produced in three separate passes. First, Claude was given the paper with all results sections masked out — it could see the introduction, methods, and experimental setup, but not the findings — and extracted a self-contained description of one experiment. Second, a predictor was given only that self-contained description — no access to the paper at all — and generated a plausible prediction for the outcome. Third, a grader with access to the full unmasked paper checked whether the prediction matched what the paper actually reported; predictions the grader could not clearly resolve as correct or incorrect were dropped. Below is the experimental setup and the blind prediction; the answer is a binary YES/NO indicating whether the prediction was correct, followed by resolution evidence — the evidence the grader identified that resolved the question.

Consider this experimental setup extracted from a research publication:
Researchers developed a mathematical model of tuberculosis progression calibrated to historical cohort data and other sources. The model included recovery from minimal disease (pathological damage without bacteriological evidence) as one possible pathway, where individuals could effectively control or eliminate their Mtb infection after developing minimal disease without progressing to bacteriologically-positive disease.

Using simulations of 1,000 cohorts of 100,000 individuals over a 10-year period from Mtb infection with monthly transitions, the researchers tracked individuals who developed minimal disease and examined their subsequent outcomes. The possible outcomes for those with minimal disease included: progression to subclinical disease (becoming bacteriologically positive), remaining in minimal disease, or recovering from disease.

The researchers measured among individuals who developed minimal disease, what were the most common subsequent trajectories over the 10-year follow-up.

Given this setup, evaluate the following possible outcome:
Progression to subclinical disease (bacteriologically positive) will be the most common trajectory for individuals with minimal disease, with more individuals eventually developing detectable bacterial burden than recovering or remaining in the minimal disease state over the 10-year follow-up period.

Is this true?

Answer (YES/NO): YES